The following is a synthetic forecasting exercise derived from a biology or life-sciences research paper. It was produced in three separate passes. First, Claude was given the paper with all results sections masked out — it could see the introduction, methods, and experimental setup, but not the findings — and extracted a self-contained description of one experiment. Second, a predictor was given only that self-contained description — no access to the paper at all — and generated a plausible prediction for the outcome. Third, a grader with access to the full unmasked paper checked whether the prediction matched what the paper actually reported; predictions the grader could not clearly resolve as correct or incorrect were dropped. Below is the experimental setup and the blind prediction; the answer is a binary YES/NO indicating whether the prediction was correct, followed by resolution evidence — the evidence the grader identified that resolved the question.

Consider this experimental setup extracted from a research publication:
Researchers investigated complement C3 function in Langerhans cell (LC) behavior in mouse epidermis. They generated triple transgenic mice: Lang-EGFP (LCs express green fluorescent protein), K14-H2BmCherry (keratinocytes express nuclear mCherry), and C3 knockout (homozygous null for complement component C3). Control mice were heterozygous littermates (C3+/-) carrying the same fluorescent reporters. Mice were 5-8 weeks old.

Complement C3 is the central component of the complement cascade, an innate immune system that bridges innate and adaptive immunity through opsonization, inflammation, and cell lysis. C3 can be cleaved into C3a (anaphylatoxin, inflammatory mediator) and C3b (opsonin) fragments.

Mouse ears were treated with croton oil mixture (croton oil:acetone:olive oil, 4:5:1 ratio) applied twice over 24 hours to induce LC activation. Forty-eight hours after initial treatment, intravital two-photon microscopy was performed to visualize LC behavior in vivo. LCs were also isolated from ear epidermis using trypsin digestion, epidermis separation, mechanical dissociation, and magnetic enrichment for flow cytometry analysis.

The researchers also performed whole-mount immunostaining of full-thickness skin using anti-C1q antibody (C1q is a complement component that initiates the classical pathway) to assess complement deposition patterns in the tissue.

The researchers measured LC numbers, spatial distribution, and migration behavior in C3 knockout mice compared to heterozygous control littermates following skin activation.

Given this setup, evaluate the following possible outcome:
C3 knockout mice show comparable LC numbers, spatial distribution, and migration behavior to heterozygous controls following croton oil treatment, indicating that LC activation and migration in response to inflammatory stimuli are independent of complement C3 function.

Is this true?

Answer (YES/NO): NO